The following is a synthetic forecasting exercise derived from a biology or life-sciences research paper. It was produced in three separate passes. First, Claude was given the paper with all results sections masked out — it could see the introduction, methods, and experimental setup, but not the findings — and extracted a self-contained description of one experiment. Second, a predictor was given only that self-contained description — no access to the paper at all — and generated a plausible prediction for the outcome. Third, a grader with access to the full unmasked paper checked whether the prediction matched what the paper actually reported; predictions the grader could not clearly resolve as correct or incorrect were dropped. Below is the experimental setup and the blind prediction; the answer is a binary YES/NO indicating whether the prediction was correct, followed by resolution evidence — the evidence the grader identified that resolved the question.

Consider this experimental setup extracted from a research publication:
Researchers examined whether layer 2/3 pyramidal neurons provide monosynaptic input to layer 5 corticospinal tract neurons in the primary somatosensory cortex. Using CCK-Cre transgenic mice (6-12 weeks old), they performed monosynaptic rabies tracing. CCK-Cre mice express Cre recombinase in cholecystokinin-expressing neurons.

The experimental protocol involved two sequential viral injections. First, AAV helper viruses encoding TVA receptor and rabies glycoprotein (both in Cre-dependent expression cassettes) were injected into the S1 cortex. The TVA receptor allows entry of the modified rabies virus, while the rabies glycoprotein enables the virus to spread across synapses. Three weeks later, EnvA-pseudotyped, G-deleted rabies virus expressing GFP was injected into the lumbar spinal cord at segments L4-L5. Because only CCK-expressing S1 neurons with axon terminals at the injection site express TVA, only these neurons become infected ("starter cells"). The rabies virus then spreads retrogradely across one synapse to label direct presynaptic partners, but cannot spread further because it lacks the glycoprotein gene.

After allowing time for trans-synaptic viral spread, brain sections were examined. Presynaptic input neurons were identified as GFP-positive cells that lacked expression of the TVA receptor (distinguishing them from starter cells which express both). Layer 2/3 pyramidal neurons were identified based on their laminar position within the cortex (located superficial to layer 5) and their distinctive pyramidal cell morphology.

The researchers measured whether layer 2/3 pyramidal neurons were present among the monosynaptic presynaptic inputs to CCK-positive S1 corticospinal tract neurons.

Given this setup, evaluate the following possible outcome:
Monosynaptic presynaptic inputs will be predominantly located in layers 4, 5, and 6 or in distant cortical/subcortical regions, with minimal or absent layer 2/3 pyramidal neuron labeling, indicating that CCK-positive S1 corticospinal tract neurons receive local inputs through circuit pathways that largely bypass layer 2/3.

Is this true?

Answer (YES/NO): NO